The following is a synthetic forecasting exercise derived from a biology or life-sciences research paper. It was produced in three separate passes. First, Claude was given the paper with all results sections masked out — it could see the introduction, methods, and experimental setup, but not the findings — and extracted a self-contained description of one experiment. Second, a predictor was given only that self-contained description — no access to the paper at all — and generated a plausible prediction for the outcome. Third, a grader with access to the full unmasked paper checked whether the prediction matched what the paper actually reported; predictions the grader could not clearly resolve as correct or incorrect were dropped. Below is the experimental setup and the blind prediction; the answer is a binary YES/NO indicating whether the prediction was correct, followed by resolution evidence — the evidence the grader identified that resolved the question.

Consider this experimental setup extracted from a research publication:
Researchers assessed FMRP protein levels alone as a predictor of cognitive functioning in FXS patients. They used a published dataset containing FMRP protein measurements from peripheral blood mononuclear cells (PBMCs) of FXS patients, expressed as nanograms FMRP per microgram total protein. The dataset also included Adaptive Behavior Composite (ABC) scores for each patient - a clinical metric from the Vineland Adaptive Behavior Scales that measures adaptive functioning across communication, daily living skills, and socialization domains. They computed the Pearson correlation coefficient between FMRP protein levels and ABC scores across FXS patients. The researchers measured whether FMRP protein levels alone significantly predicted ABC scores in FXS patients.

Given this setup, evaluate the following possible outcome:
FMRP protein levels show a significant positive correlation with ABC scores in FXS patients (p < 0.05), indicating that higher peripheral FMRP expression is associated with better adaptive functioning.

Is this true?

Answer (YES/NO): NO